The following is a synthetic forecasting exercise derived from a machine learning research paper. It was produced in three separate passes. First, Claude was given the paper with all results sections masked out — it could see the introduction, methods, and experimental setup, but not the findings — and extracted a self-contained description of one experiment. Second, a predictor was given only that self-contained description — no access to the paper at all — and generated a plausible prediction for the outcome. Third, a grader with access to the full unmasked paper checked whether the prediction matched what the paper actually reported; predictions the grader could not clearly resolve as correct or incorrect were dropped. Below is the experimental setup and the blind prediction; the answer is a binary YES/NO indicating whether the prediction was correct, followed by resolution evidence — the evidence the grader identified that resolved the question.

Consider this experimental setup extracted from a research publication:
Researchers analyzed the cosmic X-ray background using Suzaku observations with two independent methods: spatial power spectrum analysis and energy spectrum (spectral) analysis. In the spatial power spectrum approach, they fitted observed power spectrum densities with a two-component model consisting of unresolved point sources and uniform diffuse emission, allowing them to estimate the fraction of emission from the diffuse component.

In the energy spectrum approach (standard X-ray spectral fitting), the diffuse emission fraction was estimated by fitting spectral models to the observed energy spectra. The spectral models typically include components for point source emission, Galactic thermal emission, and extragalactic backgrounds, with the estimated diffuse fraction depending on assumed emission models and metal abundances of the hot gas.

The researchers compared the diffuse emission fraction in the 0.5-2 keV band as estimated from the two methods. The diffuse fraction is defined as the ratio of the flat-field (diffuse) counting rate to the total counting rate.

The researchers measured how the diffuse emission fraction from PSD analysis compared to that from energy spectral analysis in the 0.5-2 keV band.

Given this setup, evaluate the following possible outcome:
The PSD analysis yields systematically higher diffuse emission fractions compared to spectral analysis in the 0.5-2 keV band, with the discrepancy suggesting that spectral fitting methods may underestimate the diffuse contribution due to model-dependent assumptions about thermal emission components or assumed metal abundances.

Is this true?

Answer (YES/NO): YES